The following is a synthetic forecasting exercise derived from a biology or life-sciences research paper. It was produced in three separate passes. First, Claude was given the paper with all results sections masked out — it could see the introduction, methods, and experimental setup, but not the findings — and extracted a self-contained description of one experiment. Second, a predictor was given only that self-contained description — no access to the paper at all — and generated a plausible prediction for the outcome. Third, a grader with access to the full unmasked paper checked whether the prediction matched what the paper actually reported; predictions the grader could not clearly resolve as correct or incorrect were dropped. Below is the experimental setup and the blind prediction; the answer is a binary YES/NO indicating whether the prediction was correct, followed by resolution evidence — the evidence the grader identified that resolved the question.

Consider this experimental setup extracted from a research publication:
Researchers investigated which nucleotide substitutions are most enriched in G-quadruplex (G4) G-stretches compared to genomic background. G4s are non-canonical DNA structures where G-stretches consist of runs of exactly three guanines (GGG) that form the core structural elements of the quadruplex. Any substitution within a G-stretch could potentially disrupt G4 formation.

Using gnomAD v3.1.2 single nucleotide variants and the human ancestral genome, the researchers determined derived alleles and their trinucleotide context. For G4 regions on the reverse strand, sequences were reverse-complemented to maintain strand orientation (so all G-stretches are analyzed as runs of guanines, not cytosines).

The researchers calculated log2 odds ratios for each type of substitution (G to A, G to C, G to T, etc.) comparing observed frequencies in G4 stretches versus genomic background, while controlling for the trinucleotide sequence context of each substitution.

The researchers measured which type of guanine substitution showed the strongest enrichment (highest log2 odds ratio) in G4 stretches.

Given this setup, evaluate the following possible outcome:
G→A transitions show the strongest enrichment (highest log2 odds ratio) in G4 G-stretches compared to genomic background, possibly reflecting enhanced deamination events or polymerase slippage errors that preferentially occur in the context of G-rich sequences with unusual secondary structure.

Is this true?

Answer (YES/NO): NO